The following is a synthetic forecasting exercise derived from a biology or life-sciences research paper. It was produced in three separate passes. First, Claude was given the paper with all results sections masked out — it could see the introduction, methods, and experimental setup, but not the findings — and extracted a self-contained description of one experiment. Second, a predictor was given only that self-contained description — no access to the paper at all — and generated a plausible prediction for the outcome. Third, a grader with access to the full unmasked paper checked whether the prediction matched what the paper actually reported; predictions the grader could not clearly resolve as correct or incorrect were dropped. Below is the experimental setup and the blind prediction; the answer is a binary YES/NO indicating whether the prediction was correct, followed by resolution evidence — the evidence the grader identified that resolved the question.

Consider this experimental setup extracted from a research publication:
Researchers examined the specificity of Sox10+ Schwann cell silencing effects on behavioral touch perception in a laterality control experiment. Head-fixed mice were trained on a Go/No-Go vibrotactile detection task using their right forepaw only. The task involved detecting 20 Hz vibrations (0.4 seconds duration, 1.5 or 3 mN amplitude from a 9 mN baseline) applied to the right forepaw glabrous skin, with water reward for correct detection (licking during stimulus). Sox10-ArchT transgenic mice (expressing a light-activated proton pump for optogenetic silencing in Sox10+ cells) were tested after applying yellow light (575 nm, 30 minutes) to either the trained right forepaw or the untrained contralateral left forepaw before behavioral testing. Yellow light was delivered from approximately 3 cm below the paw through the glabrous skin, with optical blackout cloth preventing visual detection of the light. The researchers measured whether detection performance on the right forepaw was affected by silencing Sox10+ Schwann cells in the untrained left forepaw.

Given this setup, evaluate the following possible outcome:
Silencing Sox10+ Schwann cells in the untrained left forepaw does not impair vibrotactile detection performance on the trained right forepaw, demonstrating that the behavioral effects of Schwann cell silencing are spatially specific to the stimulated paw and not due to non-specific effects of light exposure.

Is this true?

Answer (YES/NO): YES